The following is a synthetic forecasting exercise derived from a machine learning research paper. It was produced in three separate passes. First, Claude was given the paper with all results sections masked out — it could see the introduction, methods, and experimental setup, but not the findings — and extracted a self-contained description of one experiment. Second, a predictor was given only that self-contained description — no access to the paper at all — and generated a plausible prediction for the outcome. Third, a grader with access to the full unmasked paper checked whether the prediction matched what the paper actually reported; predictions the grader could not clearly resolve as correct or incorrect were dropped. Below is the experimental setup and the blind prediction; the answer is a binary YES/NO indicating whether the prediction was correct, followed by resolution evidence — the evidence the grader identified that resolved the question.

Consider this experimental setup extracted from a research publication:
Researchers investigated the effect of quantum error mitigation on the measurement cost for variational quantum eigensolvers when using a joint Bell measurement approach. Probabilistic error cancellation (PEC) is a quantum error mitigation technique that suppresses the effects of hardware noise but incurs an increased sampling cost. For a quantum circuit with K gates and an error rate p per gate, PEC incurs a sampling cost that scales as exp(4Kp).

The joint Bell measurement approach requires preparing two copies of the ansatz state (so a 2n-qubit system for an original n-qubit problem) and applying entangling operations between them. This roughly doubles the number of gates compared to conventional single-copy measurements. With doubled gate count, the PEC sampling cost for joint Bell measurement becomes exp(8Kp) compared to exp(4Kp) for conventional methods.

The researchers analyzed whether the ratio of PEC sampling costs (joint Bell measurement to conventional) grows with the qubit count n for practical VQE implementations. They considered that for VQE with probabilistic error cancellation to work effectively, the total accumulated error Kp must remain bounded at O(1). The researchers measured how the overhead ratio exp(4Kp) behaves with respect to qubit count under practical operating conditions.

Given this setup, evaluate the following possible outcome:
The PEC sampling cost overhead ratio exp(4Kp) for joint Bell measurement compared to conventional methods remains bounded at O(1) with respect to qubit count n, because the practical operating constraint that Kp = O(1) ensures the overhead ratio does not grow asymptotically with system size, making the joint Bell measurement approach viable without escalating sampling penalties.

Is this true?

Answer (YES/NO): YES